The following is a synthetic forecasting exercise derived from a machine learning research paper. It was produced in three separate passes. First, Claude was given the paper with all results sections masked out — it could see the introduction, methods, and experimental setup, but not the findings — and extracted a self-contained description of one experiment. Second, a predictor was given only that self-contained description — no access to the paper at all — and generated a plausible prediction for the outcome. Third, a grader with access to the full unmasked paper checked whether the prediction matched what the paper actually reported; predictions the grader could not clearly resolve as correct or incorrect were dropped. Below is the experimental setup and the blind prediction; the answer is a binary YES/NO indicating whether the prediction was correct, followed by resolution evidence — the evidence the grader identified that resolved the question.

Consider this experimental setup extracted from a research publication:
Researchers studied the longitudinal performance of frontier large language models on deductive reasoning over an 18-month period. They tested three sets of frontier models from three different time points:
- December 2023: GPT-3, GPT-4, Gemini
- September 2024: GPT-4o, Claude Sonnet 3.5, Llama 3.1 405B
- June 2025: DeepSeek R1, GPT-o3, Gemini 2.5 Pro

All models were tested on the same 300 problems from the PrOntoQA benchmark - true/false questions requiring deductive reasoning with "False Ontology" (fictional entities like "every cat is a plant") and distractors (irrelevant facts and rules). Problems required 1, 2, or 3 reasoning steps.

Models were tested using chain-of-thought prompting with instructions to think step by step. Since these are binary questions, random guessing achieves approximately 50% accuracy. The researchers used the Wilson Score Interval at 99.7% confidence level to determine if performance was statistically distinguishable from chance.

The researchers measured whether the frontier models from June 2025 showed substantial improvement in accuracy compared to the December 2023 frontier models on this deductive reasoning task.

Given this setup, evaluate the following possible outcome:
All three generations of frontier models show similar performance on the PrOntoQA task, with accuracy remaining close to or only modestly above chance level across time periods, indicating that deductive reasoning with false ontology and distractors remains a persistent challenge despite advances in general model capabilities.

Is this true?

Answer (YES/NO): NO